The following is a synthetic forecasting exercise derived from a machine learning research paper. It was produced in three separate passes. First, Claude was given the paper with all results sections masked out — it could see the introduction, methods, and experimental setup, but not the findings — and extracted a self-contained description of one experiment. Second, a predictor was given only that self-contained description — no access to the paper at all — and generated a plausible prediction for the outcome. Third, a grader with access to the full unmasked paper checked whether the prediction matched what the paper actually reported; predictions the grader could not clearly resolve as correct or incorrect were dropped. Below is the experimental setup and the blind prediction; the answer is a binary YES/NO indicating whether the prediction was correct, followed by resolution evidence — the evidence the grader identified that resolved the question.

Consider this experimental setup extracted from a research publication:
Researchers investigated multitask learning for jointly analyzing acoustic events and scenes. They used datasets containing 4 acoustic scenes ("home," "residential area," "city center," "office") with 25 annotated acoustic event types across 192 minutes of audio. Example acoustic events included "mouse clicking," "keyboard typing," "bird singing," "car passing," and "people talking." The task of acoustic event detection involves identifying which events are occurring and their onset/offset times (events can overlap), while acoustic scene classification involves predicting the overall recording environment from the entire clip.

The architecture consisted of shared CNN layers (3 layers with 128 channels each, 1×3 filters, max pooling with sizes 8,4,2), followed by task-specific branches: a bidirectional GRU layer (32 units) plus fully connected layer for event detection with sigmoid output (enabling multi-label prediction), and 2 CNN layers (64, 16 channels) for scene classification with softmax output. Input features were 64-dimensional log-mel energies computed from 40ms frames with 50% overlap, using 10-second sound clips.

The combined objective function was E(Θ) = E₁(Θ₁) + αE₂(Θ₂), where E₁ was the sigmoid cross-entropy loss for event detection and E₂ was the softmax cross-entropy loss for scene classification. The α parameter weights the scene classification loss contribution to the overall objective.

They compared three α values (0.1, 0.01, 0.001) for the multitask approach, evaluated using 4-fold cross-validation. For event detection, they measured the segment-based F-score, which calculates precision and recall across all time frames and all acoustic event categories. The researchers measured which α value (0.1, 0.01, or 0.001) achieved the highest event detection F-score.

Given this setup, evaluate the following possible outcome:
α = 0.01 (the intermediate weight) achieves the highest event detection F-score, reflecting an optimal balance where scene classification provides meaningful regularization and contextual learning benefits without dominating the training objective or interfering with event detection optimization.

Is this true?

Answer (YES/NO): YES